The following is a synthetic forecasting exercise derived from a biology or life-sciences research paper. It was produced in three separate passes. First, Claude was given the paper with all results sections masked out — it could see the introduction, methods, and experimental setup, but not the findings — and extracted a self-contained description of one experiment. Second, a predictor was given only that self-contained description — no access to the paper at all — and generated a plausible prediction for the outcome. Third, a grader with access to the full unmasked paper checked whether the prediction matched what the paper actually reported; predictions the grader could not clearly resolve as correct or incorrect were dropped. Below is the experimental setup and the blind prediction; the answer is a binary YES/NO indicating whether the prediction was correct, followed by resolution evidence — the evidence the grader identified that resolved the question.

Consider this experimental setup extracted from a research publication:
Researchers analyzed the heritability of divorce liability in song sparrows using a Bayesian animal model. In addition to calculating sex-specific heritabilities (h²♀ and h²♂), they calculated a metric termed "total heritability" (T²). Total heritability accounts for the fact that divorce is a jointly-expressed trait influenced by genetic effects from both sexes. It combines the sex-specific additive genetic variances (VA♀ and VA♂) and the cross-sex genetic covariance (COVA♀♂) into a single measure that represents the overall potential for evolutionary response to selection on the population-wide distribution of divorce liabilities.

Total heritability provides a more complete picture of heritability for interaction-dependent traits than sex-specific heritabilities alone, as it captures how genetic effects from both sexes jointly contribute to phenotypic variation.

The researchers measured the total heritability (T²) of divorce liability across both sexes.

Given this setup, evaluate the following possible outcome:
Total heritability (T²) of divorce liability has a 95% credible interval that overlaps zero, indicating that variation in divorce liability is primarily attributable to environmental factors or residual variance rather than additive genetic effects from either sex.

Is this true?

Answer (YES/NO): NO